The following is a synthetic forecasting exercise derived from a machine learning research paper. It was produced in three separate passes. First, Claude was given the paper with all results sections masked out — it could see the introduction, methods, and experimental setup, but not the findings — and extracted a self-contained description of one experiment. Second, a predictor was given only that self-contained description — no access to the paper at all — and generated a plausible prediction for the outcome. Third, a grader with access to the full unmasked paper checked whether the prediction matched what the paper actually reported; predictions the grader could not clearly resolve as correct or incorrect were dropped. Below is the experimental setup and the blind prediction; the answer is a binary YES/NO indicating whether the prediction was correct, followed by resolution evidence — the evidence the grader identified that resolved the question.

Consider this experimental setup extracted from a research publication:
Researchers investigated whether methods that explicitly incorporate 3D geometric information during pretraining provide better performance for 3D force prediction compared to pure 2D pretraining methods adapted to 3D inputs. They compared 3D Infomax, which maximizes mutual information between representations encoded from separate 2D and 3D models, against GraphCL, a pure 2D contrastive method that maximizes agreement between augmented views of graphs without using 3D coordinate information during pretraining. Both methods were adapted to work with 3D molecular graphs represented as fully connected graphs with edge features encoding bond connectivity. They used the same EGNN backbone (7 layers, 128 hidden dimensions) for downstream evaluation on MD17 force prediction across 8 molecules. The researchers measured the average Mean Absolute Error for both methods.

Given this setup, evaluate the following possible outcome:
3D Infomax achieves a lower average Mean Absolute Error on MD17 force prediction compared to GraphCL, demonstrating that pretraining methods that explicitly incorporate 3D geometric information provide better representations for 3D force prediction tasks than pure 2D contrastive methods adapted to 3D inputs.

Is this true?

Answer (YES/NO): NO